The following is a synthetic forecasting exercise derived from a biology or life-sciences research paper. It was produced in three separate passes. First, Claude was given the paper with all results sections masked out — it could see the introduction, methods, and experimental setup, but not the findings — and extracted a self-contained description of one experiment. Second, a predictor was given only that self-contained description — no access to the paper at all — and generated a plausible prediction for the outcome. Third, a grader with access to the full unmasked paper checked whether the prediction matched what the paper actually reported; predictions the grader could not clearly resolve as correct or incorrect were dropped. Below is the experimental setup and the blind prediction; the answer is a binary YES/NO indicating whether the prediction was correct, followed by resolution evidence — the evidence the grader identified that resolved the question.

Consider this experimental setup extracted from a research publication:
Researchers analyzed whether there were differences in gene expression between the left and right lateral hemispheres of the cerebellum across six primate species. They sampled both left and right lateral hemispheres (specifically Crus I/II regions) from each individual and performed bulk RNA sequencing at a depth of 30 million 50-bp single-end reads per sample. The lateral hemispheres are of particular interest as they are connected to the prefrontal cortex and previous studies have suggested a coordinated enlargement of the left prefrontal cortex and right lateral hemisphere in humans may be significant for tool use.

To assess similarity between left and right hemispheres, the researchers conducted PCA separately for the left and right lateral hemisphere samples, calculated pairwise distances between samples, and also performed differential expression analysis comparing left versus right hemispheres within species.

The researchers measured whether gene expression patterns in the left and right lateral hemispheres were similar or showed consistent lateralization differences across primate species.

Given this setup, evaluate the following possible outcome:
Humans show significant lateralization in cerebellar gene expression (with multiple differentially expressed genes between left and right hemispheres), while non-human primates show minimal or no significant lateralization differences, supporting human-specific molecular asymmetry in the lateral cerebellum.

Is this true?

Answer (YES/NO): NO